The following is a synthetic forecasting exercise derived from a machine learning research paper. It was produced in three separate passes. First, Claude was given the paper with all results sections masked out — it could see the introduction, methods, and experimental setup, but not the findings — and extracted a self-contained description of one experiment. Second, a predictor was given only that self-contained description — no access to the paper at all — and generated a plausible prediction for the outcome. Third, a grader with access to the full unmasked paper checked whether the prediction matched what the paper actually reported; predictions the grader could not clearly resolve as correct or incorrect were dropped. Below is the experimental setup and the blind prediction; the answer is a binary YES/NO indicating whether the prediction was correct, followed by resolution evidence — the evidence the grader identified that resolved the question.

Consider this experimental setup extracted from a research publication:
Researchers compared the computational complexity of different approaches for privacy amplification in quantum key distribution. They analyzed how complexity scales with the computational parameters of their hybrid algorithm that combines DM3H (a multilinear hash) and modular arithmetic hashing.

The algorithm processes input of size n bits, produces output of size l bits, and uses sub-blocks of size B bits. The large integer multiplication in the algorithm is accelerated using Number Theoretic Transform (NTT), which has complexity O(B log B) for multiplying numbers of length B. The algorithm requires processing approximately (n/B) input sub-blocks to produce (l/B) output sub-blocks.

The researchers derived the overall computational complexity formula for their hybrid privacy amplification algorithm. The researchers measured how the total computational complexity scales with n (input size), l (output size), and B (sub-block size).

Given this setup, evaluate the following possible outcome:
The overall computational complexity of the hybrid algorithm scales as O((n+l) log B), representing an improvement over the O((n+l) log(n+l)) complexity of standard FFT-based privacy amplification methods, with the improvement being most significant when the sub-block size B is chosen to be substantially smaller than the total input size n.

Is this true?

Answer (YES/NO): NO